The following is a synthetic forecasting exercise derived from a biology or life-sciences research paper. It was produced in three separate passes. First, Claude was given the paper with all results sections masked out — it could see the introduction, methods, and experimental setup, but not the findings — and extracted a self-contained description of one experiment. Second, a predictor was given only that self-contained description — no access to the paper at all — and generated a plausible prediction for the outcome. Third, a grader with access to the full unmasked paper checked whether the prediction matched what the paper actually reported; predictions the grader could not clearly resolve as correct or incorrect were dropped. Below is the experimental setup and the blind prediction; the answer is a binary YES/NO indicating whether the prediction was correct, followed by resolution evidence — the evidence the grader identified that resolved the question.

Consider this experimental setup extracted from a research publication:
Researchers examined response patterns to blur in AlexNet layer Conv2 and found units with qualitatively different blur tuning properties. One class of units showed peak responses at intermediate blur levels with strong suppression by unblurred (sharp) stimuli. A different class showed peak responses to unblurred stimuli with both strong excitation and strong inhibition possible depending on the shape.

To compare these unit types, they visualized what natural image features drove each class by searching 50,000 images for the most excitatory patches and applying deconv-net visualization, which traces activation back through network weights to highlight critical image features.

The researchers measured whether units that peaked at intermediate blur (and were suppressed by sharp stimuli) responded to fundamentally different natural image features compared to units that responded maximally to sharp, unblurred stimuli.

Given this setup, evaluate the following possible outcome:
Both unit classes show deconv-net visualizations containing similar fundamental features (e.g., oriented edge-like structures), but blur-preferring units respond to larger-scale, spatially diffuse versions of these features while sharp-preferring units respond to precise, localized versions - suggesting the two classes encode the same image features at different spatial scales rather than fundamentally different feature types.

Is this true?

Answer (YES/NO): NO